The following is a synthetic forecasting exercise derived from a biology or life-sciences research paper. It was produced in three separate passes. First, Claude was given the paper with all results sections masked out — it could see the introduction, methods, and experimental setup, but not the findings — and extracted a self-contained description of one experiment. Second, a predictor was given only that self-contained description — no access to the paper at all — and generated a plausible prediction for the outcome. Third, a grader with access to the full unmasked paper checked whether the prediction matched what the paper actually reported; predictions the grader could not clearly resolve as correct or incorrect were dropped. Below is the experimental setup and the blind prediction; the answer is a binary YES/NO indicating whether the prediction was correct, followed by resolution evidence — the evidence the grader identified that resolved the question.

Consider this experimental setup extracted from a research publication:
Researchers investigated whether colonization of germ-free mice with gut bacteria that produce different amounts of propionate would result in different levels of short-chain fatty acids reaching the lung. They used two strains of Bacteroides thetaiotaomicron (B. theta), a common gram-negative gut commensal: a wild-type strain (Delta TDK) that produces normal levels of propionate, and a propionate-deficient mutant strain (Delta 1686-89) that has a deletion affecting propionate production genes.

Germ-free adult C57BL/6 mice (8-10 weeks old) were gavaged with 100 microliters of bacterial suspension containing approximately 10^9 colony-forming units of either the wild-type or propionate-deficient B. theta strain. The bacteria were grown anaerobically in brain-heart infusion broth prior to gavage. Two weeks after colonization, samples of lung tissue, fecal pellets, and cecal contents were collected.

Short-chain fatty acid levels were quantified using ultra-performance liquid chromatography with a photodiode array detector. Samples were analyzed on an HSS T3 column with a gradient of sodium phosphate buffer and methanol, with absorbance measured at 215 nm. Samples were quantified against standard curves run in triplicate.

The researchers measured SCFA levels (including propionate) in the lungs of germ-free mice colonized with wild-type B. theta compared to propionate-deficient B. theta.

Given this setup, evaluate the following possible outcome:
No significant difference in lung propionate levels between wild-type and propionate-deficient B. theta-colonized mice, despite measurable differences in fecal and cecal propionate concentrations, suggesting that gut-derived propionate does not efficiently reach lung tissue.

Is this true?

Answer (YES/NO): NO